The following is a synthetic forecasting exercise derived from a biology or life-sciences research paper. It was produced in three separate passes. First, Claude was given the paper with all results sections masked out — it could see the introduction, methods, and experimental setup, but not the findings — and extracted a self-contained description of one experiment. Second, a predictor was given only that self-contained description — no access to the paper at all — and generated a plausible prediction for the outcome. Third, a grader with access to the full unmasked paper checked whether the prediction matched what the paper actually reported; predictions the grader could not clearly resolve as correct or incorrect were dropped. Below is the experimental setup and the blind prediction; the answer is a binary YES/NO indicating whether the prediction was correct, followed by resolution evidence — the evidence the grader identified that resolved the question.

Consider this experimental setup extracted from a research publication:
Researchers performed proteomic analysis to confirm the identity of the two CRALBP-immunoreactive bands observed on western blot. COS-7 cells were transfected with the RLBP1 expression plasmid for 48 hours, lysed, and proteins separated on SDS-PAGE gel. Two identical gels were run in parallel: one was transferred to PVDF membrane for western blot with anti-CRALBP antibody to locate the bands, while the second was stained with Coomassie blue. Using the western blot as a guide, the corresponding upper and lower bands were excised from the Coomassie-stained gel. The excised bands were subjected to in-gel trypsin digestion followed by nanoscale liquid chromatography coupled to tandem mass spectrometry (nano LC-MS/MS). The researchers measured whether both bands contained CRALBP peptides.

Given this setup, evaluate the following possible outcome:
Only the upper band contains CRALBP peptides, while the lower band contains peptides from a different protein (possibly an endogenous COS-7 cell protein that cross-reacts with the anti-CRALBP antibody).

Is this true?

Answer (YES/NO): NO